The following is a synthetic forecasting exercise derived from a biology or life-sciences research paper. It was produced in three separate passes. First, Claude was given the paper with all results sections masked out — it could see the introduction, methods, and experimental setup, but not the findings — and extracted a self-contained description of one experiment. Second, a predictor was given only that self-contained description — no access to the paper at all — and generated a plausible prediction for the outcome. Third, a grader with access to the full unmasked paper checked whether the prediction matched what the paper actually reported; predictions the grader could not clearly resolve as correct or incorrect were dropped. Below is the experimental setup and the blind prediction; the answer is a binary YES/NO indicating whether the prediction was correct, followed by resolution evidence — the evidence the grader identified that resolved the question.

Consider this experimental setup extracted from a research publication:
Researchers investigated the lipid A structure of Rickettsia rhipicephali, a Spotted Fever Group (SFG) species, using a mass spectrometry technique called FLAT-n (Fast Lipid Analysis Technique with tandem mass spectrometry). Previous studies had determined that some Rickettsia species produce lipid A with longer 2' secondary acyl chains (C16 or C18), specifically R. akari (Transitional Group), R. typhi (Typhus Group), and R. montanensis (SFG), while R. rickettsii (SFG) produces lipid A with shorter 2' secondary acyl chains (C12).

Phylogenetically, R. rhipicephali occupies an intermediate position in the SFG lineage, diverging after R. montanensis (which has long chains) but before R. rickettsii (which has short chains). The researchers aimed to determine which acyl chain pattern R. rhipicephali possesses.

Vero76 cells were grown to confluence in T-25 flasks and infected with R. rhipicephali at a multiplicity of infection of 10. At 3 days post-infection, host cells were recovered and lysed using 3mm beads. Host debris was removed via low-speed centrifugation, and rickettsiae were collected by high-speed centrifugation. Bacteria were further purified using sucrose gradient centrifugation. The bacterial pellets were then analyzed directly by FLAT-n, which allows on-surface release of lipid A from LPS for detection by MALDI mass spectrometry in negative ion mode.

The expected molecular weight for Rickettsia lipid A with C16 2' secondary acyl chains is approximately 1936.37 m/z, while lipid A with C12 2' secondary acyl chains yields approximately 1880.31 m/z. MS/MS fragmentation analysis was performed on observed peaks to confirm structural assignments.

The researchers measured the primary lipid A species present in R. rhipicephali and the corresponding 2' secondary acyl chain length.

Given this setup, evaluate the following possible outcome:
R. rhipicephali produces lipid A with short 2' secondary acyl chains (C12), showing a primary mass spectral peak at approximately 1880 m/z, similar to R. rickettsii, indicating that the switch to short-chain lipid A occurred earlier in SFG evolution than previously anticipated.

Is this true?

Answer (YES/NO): NO